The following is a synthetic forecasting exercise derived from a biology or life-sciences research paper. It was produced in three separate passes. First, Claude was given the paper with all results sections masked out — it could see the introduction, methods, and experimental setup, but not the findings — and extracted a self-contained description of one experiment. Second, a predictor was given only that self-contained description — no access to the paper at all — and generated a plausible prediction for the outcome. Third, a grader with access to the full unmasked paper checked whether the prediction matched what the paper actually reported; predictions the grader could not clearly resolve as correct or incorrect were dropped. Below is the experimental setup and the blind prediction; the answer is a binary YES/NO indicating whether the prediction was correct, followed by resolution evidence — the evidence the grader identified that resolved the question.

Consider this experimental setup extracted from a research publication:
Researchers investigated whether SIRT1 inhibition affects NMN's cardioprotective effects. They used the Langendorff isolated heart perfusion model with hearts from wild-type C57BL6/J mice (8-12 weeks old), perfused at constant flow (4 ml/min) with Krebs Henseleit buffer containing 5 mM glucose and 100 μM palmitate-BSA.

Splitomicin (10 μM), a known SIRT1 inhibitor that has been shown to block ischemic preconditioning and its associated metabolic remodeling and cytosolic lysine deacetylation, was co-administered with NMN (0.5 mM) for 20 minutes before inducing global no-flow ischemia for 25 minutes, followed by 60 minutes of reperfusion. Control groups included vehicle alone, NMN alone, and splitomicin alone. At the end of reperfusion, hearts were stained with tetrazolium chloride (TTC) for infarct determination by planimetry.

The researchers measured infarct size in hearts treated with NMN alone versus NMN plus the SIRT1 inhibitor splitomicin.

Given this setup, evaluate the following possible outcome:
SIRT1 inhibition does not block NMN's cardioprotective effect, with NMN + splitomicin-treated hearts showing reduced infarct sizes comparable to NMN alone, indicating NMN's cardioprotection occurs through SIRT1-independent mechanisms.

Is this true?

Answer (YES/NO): YES